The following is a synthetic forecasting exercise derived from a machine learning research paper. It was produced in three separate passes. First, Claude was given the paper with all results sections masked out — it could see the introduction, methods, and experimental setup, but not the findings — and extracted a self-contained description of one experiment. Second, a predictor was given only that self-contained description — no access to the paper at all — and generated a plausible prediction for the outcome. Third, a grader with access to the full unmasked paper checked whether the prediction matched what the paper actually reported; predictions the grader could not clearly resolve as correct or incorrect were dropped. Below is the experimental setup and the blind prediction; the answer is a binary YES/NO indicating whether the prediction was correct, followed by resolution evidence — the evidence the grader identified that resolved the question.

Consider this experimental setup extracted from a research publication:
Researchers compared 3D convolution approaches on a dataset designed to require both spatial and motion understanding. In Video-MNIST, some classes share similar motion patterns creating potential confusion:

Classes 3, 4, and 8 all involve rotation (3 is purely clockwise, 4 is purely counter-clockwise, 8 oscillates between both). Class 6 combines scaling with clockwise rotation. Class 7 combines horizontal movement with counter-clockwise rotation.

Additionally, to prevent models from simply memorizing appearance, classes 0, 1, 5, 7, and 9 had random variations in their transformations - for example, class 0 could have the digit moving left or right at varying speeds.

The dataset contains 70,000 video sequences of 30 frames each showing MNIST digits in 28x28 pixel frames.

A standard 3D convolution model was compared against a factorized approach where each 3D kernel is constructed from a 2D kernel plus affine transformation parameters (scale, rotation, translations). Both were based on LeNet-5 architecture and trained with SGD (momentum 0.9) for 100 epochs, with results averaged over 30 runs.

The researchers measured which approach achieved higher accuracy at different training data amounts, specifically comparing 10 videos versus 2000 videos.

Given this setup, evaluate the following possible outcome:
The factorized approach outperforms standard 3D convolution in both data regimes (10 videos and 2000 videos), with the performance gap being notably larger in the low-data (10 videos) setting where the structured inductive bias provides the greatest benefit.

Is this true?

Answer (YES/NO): NO